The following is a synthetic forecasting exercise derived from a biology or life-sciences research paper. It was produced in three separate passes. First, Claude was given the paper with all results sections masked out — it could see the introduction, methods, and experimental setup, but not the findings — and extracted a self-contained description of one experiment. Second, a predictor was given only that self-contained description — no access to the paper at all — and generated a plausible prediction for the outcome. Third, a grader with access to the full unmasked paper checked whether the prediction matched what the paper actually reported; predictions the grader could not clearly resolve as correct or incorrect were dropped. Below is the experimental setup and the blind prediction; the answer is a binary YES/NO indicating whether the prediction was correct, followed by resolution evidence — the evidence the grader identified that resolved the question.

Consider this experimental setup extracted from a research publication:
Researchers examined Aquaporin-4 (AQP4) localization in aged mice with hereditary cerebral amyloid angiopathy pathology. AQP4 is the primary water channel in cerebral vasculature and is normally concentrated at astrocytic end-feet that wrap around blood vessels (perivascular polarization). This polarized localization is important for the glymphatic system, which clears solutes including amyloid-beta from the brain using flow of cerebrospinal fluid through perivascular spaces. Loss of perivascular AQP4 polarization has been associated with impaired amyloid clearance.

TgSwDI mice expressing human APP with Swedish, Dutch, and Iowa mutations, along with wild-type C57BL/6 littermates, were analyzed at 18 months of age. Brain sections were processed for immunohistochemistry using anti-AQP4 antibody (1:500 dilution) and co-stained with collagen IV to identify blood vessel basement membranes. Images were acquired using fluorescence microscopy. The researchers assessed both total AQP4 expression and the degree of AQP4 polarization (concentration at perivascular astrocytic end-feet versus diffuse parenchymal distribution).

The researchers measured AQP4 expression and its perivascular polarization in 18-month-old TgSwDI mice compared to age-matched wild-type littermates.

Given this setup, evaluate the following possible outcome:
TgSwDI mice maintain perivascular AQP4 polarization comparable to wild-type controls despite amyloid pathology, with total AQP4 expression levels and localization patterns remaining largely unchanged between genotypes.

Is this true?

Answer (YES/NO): NO